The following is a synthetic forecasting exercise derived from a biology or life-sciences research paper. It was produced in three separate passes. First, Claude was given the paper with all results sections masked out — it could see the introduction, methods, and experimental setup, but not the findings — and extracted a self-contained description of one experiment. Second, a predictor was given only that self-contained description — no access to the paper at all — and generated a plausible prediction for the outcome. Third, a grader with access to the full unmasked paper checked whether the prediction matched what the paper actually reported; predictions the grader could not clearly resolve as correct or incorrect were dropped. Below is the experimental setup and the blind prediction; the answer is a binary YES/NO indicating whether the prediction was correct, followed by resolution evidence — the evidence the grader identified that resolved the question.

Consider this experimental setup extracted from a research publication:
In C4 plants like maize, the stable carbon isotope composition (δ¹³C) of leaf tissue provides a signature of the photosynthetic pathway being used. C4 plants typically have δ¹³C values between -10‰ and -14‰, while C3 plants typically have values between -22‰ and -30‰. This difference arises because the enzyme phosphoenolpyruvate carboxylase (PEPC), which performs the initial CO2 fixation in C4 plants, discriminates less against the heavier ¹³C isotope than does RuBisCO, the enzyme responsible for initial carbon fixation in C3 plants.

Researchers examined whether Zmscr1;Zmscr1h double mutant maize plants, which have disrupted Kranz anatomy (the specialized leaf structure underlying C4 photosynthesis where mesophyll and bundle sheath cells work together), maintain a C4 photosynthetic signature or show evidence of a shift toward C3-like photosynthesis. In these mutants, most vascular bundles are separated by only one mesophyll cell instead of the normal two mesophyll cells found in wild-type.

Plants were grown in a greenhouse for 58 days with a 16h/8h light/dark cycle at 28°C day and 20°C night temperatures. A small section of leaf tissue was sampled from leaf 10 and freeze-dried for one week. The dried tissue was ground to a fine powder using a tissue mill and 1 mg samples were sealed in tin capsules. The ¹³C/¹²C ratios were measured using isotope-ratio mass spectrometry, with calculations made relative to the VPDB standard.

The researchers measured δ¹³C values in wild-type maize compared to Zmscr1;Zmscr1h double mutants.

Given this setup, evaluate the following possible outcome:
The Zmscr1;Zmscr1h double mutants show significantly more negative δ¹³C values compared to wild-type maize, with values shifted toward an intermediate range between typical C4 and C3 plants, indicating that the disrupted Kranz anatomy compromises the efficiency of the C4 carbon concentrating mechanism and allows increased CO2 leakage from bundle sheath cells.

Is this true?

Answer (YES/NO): NO